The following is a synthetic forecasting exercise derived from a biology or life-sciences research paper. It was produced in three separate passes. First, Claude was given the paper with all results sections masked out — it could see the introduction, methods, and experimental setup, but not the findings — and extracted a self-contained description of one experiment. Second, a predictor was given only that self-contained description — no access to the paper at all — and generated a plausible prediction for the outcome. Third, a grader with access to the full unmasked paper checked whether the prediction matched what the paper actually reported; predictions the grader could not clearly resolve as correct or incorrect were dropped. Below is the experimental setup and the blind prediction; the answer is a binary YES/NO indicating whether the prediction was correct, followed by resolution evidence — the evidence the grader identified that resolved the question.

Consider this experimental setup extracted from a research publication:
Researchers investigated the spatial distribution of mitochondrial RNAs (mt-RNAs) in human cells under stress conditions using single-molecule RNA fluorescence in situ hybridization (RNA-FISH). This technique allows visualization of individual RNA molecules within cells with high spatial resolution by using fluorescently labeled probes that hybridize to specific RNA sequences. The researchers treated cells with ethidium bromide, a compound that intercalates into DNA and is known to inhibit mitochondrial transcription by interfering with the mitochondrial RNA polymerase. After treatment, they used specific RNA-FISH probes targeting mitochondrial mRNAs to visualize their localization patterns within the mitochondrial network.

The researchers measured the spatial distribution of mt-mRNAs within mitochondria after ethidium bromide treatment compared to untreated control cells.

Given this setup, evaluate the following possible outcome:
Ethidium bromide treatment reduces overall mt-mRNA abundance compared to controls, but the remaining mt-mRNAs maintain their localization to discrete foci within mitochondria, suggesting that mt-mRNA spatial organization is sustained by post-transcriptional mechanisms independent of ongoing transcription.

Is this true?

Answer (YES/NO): NO